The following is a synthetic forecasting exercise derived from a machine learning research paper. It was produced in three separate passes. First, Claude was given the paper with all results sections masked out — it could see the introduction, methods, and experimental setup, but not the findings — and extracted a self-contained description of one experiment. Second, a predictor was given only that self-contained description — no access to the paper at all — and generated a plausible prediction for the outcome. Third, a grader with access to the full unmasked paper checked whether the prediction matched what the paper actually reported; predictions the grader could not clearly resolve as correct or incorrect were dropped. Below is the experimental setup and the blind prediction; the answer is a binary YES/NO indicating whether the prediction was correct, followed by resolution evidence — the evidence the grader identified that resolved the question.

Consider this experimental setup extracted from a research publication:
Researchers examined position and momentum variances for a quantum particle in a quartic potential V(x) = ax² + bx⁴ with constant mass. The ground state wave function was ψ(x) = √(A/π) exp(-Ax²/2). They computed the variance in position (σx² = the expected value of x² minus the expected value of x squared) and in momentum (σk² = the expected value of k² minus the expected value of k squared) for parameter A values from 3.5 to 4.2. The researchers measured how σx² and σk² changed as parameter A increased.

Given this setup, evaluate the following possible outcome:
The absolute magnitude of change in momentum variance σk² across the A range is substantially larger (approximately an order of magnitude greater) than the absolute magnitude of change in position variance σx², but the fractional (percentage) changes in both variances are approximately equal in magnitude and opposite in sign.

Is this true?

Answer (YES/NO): NO